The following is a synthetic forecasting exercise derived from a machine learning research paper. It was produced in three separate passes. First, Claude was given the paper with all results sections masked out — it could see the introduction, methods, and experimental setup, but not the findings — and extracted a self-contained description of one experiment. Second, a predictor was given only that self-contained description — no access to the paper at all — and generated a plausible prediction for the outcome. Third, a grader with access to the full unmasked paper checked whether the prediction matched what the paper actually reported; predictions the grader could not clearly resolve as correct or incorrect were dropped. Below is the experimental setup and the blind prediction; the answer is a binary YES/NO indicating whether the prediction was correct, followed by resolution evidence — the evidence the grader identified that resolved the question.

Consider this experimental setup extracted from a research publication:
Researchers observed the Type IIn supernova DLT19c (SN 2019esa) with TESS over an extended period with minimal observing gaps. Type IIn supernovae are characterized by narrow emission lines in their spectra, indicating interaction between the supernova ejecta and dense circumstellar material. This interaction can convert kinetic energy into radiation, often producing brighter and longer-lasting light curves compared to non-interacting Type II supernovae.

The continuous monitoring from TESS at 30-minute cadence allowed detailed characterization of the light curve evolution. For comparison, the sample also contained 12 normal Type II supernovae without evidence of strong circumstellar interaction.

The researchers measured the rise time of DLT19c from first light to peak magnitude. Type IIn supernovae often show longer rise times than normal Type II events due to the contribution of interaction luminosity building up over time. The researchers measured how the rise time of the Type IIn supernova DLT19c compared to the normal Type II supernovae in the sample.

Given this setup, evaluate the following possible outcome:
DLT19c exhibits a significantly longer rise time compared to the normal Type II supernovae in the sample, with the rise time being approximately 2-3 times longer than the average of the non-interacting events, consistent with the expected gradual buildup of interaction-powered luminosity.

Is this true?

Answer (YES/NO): YES